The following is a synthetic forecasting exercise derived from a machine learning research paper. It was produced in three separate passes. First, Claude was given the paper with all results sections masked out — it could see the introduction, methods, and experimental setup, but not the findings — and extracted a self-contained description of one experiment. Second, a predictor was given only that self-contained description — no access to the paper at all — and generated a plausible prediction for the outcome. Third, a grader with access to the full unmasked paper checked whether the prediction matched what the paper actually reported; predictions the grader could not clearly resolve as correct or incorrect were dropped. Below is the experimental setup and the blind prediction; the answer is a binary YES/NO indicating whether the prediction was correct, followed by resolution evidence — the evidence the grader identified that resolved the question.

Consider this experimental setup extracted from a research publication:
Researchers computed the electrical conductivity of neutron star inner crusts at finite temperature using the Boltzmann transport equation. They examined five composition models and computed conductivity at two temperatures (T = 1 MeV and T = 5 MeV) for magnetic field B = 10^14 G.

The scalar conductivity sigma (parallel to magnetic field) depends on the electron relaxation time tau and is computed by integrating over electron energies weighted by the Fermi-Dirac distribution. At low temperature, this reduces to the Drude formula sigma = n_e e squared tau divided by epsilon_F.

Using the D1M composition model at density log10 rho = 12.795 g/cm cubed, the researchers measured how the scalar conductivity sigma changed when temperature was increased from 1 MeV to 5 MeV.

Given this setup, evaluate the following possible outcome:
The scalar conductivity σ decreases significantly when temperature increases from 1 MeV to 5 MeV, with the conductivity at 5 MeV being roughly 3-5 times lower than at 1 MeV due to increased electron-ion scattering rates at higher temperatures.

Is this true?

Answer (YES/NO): NO